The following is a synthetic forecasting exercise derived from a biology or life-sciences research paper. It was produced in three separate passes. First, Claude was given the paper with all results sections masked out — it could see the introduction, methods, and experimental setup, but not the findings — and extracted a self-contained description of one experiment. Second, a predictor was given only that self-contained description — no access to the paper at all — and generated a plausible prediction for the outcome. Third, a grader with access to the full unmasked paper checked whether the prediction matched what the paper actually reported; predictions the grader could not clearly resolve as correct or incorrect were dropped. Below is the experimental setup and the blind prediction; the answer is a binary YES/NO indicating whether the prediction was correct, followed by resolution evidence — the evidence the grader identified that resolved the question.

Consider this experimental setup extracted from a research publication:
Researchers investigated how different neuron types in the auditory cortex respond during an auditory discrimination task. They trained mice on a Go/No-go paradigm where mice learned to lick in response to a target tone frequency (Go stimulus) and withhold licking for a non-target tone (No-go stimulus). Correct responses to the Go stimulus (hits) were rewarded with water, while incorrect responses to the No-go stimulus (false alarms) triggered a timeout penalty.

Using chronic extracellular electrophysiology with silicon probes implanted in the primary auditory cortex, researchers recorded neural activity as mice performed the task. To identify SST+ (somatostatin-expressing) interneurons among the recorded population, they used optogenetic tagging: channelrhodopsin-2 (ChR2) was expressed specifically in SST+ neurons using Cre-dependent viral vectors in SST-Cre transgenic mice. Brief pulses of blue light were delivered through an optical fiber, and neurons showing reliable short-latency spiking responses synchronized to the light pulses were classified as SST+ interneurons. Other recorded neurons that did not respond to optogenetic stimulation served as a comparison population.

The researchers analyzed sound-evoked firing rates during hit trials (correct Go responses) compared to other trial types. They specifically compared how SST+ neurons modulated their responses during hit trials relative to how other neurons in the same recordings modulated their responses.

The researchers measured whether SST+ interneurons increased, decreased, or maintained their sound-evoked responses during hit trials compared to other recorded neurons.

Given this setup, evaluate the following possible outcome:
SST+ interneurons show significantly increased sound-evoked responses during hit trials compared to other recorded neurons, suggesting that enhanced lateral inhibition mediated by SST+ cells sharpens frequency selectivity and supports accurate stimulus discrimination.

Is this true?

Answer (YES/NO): NO